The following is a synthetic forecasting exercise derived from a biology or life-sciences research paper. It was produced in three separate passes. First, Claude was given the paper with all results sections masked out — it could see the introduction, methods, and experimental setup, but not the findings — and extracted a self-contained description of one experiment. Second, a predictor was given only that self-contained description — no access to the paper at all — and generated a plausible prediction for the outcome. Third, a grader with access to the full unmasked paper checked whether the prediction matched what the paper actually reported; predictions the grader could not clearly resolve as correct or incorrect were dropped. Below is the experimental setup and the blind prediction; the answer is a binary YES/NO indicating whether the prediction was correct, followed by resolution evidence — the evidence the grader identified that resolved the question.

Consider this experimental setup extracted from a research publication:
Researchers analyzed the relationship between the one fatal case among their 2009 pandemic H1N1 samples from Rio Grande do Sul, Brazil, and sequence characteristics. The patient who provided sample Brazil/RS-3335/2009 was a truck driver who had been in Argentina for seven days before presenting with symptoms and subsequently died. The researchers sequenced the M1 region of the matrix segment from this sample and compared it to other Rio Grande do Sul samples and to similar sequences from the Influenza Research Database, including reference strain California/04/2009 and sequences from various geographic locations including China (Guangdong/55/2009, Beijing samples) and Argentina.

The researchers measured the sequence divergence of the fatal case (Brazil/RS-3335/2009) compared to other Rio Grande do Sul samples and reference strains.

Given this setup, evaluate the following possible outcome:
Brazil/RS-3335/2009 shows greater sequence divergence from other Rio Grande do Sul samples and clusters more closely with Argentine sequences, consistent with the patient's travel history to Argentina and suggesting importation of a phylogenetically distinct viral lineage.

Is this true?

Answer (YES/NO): NO